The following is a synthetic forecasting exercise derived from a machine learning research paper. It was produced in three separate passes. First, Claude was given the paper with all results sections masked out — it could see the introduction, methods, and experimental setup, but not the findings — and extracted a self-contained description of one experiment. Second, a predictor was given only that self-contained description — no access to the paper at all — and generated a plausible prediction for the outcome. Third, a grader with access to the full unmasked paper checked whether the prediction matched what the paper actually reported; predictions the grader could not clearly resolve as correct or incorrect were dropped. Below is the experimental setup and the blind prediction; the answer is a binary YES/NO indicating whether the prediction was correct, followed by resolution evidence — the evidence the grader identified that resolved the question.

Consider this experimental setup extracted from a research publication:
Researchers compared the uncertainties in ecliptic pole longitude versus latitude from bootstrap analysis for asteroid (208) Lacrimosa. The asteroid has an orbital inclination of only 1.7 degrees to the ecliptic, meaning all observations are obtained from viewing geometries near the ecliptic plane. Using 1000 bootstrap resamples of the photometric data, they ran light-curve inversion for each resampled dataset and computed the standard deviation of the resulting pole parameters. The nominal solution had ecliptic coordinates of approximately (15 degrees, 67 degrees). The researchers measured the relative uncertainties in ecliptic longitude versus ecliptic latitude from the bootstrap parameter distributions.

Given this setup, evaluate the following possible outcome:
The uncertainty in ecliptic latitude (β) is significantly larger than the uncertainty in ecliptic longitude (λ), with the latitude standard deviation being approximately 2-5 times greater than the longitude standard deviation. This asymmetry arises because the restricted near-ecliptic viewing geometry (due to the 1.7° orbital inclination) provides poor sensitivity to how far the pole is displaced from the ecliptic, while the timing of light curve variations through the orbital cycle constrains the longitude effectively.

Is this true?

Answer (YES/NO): NO